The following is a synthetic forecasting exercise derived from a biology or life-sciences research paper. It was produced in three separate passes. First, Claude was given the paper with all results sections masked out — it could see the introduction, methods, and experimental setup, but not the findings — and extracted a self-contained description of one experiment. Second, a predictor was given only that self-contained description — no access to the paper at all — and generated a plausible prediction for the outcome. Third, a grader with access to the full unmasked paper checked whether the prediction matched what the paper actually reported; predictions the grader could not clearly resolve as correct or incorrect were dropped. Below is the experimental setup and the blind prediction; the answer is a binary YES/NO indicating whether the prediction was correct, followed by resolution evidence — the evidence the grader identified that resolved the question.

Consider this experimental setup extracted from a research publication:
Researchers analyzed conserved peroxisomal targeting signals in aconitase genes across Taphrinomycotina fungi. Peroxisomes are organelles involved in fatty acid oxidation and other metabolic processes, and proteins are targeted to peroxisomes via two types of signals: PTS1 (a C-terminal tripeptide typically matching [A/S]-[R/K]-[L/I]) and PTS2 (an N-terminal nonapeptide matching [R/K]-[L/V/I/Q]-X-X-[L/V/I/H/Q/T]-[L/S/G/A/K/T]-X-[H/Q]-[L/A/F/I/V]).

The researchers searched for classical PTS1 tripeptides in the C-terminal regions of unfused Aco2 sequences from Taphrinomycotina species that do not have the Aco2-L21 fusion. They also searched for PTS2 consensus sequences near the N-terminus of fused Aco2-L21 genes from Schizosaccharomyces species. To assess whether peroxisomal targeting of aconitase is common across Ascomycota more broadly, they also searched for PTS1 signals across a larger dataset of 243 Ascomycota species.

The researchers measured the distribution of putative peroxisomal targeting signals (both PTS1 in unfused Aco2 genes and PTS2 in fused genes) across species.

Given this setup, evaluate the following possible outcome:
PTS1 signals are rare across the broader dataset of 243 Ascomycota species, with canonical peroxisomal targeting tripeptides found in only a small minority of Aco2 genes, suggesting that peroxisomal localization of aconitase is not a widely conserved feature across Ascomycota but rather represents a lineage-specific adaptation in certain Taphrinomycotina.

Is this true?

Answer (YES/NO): YES